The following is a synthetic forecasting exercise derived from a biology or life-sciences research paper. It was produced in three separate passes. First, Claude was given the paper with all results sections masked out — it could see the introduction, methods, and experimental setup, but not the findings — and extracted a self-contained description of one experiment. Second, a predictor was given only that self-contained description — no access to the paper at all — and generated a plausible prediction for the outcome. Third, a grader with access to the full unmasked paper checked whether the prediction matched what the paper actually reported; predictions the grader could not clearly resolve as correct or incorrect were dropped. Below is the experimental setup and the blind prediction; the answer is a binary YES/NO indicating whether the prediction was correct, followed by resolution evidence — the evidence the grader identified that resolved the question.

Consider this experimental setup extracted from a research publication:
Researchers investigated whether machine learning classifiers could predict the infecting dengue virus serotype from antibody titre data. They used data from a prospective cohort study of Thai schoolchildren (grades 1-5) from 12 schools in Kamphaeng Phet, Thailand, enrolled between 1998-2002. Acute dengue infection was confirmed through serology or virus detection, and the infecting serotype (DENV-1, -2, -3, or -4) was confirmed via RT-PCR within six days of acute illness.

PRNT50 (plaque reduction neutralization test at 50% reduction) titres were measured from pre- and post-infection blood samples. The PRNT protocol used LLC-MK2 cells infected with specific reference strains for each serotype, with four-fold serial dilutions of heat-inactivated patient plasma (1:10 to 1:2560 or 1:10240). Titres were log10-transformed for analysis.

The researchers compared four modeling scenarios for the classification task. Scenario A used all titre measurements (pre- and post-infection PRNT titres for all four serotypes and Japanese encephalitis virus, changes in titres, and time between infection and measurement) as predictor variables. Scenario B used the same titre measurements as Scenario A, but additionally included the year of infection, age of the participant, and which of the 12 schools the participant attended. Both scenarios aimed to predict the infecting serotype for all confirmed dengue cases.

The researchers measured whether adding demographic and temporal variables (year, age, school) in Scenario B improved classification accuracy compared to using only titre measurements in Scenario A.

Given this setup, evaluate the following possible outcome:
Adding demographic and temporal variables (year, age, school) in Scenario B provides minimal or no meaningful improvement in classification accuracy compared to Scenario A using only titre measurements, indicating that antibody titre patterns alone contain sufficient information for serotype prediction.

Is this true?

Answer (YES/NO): NO